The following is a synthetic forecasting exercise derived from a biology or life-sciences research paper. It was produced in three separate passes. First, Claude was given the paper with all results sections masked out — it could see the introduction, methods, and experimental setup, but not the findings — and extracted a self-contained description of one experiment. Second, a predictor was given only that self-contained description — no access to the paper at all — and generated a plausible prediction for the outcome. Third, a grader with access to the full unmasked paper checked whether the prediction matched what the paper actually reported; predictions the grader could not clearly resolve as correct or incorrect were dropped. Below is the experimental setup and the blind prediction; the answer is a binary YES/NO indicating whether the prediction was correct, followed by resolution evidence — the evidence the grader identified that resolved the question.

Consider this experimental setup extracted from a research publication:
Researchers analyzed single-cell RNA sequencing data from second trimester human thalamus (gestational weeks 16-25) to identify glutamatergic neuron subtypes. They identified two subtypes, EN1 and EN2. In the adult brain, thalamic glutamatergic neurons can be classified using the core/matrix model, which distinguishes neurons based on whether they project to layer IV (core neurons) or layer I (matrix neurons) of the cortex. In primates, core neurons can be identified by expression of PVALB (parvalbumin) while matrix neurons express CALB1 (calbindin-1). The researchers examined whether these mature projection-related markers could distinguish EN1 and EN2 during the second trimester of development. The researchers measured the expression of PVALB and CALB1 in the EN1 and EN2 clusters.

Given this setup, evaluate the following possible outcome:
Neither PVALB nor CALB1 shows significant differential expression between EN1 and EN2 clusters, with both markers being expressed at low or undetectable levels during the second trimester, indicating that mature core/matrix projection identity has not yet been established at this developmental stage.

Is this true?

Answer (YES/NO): YES